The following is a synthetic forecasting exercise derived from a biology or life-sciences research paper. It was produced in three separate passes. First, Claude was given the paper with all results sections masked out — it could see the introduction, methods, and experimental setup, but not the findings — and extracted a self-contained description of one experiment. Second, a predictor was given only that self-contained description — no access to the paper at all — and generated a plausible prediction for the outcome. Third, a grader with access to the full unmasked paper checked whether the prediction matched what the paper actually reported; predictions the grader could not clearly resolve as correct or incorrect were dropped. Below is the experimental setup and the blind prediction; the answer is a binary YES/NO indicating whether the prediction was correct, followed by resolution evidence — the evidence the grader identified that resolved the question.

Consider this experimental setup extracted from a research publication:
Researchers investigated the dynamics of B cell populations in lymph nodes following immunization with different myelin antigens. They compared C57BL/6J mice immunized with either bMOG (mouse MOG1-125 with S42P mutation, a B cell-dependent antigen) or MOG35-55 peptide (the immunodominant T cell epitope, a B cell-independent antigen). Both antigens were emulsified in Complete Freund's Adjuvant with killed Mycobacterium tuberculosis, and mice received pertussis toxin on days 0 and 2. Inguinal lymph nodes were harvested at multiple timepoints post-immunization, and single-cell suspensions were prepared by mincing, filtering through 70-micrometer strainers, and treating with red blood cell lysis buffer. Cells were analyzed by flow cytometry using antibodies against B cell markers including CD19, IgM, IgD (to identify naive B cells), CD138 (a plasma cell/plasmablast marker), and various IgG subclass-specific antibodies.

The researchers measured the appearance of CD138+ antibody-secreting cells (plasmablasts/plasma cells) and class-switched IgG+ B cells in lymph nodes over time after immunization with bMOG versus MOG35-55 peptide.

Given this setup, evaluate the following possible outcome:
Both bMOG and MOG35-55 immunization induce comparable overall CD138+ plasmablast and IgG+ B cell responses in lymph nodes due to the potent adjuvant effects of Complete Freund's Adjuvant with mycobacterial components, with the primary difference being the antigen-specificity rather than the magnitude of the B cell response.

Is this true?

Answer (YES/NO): NO